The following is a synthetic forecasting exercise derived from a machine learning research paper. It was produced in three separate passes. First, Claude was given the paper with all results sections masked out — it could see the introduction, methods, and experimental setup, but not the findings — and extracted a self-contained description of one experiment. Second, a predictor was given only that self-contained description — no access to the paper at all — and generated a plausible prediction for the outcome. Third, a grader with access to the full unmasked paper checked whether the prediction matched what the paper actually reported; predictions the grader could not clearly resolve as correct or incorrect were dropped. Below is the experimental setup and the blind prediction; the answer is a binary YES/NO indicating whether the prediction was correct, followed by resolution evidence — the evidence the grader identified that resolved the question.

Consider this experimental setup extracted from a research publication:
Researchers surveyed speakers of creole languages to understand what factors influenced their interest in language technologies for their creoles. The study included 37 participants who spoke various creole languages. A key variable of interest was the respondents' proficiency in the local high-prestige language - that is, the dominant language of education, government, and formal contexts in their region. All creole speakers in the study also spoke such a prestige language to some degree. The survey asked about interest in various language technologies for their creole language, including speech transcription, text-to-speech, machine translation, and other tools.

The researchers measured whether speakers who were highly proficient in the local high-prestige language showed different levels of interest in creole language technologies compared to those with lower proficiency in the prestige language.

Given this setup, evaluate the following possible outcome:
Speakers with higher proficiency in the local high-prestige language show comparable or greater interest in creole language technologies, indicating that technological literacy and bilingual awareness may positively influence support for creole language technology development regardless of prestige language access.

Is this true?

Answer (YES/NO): NO